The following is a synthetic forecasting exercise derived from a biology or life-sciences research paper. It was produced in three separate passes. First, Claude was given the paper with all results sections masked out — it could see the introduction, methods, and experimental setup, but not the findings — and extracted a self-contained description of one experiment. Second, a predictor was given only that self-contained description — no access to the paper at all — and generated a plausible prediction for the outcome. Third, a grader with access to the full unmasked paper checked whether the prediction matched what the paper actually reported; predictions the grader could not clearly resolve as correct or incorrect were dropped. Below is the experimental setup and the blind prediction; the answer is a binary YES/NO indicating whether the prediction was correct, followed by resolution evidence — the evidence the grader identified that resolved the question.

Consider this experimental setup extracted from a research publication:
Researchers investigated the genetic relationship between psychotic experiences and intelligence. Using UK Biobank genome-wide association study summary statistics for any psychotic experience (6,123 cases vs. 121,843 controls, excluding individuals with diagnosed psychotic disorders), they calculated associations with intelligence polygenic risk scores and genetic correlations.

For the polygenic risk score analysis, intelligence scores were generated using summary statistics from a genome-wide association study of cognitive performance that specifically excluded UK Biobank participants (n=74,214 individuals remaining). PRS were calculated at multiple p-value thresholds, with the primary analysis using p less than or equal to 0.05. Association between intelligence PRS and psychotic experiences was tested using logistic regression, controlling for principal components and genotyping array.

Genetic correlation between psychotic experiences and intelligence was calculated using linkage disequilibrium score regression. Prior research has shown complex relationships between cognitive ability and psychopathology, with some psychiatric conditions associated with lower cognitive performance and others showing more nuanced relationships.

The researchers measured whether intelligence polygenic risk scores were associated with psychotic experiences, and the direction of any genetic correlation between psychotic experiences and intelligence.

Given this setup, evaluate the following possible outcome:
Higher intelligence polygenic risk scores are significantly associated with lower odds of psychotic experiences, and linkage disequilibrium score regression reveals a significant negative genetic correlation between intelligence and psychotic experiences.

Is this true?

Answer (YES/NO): NO